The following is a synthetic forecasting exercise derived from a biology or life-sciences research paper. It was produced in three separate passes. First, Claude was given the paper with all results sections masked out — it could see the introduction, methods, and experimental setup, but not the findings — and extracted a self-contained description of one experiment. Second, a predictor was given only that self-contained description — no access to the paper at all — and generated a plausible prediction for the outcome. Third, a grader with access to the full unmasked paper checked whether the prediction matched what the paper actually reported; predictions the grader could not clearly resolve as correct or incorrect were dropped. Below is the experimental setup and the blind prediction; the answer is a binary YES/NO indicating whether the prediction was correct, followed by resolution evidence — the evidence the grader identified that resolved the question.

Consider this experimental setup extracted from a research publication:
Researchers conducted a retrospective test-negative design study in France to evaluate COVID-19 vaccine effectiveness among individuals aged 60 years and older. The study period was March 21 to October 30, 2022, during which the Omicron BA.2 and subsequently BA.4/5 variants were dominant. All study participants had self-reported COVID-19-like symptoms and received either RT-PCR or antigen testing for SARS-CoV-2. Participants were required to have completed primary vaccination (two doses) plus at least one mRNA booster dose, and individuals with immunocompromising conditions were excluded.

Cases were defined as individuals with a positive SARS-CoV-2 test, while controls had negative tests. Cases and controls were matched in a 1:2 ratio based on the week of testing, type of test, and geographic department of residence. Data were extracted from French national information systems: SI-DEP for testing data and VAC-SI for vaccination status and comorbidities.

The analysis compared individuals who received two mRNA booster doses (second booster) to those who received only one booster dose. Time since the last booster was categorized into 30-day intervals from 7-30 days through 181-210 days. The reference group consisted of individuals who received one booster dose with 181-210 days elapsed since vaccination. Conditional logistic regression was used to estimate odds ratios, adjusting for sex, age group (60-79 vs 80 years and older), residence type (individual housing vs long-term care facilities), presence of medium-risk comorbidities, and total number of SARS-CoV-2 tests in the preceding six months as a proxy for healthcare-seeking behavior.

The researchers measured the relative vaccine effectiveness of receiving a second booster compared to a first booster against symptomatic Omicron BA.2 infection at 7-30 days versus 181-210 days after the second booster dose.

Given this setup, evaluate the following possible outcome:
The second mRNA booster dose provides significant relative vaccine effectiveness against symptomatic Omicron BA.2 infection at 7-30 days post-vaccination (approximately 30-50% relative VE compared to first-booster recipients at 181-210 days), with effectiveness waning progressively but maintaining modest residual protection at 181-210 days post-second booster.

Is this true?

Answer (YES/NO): NO